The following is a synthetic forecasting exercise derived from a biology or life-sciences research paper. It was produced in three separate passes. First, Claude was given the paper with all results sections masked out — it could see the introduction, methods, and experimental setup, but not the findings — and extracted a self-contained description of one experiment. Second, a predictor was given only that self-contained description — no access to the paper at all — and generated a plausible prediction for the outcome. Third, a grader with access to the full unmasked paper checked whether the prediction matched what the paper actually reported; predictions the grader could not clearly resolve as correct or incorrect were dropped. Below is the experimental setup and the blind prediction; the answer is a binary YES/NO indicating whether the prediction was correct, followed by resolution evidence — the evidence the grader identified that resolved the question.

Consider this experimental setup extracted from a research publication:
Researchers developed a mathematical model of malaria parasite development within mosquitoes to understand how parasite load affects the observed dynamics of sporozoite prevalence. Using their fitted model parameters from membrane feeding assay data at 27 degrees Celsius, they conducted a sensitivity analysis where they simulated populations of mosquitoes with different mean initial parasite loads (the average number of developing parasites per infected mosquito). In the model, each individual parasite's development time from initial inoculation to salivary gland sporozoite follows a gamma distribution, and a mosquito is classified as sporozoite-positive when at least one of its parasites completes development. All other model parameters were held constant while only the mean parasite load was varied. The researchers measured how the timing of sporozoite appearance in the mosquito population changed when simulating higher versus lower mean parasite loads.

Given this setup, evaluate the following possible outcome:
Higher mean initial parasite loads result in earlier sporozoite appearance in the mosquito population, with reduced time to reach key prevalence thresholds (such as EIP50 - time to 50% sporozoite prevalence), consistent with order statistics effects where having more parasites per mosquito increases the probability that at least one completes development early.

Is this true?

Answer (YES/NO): YES